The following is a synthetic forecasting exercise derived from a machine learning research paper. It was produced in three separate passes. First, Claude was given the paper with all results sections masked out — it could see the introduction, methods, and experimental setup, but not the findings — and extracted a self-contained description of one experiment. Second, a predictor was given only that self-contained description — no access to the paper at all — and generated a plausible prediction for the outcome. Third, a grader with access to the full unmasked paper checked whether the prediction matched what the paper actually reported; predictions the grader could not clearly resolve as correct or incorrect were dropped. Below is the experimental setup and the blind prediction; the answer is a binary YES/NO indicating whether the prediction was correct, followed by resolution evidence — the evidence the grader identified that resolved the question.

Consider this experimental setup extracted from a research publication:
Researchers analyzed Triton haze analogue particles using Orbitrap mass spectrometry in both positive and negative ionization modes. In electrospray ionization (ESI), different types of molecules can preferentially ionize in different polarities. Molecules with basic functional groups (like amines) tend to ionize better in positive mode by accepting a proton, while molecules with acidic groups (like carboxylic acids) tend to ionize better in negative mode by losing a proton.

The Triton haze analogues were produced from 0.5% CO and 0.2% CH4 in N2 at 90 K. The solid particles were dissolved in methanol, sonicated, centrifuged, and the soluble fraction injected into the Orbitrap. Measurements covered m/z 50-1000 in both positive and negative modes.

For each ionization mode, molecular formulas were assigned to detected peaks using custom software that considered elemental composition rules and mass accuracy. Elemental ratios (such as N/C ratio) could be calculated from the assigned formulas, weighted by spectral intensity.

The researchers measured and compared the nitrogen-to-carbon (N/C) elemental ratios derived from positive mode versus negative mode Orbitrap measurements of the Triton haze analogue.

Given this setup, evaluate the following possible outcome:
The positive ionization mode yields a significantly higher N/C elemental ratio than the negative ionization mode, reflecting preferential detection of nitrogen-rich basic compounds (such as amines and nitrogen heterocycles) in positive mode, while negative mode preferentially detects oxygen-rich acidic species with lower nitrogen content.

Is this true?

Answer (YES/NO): YES